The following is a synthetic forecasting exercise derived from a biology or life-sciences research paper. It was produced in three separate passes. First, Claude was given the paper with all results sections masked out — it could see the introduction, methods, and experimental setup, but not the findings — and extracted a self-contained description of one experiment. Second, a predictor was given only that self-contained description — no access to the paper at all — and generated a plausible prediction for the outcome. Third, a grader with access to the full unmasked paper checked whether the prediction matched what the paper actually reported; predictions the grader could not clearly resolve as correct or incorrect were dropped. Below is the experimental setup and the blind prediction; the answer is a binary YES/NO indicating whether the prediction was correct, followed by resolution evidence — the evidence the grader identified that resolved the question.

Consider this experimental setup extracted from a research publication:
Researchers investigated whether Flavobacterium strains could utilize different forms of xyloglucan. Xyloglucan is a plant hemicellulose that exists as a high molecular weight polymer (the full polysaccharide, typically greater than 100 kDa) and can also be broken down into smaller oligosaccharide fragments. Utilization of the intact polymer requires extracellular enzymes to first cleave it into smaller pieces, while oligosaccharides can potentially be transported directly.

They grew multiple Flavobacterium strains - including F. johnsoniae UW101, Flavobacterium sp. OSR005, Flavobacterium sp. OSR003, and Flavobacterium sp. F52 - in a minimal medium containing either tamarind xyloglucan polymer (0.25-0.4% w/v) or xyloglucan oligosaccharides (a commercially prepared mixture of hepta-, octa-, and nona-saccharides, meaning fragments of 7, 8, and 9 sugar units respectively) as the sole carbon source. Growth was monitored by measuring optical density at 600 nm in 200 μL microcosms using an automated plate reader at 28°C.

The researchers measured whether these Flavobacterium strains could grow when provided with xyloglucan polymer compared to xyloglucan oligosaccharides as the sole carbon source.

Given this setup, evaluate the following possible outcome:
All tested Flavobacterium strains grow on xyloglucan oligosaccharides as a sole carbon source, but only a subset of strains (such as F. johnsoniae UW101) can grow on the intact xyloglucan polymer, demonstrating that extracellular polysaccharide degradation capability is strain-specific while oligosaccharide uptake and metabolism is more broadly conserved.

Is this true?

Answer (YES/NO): YES